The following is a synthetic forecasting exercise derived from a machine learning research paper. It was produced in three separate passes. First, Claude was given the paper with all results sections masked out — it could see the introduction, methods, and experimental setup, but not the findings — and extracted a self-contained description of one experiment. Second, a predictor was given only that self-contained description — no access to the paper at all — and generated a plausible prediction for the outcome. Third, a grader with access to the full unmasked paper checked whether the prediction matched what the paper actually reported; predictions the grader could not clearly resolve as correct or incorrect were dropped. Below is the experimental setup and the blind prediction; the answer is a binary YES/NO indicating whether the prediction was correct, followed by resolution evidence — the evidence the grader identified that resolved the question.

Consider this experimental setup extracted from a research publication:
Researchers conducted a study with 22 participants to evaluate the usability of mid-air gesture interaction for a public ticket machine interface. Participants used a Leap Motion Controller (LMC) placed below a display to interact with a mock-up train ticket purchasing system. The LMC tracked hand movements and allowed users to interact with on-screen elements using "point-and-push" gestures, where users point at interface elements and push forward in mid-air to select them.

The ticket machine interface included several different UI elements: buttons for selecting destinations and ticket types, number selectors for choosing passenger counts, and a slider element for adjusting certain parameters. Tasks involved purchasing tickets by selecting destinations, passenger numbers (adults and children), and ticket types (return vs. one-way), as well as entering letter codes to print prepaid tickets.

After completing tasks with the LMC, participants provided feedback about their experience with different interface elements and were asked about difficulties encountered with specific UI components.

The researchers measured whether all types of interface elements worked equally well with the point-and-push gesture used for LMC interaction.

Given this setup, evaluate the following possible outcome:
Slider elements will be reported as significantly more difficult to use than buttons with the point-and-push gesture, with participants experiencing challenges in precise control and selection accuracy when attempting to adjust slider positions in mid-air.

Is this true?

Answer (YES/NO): YES